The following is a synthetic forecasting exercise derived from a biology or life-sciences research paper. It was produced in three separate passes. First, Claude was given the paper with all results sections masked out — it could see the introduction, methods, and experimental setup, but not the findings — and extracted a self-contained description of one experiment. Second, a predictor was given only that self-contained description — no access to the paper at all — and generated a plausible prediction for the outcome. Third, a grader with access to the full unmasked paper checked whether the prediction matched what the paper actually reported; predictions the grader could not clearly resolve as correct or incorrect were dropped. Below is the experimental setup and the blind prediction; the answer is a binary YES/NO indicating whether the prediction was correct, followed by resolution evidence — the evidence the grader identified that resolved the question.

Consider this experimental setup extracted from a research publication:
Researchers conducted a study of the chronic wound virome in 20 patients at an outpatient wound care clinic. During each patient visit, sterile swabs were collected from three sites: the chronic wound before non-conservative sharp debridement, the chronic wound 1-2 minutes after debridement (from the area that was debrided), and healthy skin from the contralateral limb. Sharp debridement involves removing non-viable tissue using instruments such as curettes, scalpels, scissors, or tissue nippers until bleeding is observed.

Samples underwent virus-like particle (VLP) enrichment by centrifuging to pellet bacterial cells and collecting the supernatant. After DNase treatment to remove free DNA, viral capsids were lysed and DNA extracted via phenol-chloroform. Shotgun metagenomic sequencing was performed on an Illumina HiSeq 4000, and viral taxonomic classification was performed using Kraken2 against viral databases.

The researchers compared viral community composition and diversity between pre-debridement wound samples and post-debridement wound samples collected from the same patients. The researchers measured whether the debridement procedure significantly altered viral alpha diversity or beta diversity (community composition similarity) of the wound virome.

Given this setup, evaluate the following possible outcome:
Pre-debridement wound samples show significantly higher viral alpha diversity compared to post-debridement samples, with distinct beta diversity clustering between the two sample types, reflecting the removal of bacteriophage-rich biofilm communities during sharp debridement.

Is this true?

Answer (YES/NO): NO